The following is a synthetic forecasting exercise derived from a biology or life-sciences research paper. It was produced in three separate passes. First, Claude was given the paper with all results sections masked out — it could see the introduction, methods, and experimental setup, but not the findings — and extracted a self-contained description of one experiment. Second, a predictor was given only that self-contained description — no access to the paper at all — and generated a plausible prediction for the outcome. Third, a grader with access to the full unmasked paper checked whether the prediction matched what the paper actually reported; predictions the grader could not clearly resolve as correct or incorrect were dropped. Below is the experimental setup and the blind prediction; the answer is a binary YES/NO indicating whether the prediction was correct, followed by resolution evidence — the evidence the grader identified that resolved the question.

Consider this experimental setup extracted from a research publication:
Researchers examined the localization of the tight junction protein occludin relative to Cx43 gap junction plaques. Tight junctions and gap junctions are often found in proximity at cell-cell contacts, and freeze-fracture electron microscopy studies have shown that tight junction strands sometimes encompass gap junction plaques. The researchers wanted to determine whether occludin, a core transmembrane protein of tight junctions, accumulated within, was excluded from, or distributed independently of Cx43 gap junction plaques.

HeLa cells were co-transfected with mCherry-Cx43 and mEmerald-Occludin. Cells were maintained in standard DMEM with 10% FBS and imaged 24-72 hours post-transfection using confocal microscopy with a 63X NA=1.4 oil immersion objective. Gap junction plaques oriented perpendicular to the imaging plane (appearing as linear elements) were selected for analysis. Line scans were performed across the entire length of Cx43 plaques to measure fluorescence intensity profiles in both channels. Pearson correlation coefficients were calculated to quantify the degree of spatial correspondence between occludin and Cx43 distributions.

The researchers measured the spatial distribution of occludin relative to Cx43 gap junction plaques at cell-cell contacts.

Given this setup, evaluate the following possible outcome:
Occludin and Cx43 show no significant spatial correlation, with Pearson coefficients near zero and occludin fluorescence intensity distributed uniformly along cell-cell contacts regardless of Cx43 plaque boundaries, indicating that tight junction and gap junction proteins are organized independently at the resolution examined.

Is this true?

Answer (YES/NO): NO